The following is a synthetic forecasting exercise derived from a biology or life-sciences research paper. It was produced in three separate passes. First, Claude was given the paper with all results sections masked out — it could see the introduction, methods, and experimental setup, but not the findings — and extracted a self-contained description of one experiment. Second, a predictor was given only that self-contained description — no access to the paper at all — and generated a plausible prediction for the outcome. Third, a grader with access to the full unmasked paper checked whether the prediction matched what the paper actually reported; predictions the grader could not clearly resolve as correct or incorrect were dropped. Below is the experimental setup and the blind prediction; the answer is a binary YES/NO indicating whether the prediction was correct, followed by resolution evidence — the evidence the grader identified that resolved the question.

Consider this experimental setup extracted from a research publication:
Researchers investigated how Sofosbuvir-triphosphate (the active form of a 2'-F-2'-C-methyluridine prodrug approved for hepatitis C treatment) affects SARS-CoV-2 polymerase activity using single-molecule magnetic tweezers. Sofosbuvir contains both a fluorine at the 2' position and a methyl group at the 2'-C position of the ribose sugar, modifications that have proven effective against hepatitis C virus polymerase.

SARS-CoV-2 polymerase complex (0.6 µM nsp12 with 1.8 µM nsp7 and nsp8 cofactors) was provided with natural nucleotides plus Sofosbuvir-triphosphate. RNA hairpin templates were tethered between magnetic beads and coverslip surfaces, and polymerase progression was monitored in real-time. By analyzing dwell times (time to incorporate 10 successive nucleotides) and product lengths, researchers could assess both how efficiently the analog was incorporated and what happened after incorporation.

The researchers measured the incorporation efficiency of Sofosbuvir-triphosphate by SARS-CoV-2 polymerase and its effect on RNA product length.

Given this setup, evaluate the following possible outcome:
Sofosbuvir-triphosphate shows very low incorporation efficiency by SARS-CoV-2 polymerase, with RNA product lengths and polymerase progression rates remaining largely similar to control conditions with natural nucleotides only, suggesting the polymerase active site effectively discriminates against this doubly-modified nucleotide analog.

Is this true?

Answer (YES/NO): YES